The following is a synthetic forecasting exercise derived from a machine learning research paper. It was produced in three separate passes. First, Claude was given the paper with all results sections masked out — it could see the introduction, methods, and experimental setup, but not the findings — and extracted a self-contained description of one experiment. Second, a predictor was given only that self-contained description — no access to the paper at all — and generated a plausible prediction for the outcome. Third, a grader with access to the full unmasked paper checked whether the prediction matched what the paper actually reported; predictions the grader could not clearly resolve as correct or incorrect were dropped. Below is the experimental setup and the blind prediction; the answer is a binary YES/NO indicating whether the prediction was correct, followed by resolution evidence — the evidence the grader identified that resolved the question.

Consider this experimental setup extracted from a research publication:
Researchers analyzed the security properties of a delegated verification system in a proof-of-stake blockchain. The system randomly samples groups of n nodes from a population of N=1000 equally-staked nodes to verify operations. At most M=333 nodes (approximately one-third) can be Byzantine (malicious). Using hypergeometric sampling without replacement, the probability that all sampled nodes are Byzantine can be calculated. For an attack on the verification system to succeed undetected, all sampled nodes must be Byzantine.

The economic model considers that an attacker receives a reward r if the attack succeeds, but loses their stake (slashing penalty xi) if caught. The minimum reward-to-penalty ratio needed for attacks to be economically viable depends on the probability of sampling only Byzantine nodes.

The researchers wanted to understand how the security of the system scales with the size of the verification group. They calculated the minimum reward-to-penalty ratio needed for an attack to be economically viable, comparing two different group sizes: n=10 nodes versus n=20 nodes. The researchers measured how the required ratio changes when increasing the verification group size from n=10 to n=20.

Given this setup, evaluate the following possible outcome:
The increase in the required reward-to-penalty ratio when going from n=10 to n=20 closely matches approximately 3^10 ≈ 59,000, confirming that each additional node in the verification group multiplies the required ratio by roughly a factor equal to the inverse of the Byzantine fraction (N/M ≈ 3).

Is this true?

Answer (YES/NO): NO